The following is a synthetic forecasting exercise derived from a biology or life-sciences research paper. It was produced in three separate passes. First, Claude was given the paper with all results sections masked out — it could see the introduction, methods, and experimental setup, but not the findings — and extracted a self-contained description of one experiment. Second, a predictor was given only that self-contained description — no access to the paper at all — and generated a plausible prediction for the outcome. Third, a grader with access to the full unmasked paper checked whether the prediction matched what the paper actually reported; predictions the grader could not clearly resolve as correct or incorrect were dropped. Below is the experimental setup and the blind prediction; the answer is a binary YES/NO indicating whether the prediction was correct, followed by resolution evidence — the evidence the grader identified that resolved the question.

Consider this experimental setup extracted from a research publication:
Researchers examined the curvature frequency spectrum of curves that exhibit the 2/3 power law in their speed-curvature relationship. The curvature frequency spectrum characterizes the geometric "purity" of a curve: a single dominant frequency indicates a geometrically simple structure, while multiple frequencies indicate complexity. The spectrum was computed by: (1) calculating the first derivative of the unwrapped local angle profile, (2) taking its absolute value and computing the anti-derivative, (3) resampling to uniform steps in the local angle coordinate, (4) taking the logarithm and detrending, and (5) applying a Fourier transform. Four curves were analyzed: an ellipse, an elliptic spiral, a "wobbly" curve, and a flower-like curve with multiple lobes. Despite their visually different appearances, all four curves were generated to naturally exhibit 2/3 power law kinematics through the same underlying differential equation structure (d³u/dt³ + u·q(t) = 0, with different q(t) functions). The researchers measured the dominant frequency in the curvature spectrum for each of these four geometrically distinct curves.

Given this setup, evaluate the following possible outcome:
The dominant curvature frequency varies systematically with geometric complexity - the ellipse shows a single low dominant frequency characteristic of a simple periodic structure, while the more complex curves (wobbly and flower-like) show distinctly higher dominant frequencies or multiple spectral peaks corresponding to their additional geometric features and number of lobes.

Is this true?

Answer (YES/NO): NO